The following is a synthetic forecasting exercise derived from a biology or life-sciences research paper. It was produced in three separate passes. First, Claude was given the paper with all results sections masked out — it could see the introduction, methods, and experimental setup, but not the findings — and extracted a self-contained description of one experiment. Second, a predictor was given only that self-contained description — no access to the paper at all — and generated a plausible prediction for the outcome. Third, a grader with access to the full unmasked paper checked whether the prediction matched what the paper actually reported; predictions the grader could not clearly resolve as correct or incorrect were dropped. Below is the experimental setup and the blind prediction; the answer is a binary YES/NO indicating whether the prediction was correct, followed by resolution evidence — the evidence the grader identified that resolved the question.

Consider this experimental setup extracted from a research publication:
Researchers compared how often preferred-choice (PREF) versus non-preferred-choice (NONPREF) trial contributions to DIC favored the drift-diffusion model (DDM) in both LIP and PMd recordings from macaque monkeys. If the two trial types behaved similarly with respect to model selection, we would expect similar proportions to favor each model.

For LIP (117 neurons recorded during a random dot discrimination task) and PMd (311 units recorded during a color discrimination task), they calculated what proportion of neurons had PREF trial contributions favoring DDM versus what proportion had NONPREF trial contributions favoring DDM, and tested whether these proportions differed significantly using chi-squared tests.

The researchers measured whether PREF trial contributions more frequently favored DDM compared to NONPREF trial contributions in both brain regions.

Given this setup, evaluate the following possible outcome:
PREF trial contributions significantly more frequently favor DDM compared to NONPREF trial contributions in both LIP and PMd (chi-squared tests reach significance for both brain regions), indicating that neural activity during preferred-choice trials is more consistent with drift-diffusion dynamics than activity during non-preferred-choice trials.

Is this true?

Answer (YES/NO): YES